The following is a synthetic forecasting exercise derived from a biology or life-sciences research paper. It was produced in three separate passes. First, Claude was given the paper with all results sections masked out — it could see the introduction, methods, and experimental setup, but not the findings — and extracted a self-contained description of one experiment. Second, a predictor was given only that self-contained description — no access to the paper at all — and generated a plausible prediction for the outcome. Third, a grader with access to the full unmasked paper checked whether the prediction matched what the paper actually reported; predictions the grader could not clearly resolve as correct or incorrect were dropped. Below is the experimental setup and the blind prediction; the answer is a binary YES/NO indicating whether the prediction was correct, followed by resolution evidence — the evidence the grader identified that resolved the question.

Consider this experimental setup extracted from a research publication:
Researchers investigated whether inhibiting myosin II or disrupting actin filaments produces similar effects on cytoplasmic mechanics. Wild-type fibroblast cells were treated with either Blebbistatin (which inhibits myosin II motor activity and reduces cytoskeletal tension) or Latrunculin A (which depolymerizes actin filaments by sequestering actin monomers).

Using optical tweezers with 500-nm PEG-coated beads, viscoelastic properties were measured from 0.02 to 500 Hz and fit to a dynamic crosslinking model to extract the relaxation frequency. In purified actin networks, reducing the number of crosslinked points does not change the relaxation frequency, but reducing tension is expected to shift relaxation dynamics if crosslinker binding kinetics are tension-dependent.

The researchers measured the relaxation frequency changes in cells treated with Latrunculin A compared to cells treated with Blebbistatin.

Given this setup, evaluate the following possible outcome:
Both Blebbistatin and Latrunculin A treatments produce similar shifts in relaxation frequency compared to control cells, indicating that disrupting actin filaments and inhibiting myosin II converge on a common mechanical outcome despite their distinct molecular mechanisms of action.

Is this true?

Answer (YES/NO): YES